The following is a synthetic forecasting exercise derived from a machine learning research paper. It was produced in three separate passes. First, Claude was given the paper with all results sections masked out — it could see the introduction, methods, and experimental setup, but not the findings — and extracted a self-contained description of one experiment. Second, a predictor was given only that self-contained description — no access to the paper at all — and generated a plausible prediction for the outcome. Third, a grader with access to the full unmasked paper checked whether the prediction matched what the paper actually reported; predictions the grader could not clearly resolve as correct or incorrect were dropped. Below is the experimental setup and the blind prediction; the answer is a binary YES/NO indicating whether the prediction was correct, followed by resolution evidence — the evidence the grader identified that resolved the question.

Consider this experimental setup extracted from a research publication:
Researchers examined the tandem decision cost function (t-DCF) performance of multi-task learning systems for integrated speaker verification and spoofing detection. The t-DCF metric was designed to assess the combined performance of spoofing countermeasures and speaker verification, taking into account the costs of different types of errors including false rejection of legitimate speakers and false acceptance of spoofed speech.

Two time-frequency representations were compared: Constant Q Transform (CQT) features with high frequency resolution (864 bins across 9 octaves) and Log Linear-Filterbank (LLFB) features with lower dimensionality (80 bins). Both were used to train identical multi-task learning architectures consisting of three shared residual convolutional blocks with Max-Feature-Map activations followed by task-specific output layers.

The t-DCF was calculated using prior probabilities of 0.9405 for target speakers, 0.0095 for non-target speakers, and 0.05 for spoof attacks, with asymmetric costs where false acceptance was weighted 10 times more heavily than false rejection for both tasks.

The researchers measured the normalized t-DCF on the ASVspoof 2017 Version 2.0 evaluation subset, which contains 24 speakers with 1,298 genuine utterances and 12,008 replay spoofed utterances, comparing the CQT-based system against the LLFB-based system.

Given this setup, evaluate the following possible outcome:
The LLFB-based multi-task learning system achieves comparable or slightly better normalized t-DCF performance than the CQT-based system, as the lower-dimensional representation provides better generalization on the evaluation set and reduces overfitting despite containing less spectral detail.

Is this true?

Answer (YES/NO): NO